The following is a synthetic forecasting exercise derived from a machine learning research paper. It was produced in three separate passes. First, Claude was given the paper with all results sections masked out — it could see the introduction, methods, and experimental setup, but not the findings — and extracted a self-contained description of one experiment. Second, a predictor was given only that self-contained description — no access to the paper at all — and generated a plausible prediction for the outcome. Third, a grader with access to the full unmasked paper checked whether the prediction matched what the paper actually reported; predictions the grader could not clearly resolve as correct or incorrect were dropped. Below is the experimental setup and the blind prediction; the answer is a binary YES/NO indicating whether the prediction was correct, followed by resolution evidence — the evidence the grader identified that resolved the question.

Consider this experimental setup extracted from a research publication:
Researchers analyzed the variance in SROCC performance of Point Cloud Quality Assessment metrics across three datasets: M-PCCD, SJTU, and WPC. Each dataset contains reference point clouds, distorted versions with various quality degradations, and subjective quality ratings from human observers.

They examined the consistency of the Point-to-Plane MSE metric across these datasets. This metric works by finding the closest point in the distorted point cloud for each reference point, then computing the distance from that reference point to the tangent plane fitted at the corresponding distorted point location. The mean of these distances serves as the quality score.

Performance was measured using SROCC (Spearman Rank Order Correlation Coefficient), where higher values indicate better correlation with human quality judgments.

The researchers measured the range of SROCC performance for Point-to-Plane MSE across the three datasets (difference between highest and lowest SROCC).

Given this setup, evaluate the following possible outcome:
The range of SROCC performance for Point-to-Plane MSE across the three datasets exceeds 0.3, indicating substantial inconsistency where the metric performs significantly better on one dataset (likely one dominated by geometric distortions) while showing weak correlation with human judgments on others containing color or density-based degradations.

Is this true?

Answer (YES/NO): YES